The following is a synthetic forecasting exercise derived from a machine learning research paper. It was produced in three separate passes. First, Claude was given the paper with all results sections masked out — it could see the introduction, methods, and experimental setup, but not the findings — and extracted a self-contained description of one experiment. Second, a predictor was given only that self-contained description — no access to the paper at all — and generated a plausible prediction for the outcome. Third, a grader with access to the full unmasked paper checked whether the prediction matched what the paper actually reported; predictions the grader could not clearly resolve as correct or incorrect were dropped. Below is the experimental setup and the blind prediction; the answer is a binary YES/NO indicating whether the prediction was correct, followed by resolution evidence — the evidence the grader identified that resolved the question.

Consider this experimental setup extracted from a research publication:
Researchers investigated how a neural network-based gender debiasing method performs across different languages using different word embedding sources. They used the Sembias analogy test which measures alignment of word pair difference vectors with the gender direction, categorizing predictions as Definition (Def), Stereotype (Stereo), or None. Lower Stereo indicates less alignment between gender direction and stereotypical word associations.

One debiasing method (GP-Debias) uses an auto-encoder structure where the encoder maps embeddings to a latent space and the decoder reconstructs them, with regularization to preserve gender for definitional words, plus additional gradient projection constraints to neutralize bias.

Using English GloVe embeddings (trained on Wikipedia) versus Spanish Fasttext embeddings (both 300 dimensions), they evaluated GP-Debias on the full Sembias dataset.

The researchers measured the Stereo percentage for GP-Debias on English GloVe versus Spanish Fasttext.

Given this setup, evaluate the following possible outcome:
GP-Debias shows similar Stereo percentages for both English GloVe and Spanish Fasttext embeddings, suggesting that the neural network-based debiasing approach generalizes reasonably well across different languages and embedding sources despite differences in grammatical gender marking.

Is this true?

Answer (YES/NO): NO